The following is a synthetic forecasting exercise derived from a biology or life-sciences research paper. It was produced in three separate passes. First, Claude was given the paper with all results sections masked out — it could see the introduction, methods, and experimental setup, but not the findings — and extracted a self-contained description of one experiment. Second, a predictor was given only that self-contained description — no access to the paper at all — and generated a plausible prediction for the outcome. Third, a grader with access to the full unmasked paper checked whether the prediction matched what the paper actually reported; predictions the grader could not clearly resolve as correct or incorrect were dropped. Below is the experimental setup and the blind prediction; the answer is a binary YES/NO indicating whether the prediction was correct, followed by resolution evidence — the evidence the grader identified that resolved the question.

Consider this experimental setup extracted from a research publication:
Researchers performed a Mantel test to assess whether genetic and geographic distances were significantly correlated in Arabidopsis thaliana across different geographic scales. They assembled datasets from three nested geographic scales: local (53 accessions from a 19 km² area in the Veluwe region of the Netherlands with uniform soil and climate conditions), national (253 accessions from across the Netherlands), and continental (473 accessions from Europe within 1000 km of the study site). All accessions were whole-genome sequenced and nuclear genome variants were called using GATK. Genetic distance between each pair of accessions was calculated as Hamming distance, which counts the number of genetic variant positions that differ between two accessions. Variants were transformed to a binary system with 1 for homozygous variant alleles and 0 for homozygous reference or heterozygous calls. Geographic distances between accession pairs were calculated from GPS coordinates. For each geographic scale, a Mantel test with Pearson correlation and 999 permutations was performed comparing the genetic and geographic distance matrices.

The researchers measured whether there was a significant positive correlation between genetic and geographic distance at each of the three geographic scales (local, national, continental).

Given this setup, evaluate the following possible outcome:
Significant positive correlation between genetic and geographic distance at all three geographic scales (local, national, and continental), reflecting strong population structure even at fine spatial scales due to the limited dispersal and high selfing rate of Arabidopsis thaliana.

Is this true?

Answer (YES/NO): NO